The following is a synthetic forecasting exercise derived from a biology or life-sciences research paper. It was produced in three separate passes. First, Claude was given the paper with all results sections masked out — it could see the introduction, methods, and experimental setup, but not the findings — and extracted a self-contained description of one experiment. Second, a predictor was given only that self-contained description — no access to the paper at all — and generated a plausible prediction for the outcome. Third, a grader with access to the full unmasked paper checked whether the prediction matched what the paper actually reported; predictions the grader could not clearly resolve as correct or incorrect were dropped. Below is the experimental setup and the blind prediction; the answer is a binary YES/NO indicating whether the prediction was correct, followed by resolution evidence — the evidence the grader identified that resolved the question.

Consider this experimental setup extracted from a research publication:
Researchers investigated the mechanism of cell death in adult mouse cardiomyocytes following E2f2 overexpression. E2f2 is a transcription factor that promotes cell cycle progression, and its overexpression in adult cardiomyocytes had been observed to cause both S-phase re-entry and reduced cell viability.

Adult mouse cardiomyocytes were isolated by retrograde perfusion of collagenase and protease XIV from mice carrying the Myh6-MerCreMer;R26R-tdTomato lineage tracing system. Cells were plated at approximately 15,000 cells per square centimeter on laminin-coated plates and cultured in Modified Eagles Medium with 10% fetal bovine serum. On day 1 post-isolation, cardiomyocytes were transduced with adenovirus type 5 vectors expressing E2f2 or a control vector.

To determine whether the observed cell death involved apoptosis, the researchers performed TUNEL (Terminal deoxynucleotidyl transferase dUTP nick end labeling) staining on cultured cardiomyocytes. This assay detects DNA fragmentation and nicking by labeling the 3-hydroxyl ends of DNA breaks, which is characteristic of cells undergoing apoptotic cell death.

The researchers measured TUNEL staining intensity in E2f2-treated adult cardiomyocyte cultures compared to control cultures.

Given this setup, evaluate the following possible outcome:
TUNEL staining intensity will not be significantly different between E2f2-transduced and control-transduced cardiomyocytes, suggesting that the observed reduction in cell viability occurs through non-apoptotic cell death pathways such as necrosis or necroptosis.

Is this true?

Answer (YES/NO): NO